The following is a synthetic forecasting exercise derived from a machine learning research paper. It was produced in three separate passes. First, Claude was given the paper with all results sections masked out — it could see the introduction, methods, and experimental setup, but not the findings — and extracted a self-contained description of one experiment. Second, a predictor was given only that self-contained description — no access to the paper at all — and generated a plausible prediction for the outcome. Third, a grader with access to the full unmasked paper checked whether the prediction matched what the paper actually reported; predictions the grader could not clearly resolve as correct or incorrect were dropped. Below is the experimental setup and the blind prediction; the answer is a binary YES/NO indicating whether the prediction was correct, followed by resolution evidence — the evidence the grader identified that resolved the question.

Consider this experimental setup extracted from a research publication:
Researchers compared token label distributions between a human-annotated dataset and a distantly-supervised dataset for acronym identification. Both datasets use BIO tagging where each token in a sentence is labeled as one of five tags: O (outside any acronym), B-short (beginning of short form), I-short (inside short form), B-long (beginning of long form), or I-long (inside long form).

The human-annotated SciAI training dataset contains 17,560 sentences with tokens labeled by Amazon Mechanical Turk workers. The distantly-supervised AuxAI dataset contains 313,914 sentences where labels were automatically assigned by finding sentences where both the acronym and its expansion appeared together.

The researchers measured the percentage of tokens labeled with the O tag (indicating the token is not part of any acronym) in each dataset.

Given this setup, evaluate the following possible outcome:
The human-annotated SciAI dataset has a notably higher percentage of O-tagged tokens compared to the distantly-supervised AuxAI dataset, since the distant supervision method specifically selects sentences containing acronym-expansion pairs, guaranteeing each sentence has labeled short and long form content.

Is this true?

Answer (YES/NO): NO